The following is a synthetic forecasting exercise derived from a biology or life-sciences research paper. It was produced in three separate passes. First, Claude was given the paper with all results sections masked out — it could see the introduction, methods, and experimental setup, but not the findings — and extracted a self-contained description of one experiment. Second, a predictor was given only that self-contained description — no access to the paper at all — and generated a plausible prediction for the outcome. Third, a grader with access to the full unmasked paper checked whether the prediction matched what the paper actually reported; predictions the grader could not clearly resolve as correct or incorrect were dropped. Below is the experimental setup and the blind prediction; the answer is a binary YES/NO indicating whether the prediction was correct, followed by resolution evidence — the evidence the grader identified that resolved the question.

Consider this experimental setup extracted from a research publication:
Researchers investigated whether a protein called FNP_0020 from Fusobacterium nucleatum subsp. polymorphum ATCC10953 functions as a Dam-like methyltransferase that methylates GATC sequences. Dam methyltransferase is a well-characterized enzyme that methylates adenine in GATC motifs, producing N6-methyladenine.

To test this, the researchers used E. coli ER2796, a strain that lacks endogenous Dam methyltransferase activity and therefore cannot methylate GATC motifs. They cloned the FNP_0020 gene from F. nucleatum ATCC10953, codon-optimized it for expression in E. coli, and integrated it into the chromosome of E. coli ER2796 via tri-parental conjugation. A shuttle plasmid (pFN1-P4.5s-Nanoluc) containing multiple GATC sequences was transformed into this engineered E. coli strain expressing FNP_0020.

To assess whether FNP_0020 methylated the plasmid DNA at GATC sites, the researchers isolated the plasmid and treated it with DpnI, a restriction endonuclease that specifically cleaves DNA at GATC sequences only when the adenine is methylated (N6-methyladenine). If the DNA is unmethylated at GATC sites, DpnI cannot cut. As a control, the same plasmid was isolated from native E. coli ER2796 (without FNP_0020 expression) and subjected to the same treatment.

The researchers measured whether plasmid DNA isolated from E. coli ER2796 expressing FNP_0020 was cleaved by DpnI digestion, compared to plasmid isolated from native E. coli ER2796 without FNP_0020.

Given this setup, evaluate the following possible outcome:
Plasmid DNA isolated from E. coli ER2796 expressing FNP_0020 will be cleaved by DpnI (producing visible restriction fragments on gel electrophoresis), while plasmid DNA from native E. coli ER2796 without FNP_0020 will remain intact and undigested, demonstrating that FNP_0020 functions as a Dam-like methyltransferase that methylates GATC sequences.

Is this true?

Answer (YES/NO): YES